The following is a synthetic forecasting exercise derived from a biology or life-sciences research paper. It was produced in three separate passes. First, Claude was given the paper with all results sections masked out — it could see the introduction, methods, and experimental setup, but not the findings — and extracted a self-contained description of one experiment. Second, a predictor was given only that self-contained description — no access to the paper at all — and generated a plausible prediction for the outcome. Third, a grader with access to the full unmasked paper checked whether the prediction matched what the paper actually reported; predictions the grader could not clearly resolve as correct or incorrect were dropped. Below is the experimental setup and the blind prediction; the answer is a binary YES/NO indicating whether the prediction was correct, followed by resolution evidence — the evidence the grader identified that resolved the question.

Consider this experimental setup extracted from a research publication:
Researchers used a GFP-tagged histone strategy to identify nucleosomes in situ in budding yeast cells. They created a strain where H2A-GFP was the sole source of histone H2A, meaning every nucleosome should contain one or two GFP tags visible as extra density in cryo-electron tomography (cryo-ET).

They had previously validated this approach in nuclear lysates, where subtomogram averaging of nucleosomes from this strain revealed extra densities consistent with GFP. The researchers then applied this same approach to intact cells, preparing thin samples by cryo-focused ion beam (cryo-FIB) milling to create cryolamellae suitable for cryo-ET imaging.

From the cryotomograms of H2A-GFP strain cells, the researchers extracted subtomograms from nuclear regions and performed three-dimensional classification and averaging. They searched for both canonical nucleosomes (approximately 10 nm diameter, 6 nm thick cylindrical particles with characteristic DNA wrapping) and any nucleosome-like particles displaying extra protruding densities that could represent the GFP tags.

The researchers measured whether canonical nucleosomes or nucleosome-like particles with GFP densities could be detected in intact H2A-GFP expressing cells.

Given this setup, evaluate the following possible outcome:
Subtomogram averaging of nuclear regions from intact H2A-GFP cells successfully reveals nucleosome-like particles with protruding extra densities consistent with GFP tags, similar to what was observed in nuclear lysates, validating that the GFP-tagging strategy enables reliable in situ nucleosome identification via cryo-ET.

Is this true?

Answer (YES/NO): NO